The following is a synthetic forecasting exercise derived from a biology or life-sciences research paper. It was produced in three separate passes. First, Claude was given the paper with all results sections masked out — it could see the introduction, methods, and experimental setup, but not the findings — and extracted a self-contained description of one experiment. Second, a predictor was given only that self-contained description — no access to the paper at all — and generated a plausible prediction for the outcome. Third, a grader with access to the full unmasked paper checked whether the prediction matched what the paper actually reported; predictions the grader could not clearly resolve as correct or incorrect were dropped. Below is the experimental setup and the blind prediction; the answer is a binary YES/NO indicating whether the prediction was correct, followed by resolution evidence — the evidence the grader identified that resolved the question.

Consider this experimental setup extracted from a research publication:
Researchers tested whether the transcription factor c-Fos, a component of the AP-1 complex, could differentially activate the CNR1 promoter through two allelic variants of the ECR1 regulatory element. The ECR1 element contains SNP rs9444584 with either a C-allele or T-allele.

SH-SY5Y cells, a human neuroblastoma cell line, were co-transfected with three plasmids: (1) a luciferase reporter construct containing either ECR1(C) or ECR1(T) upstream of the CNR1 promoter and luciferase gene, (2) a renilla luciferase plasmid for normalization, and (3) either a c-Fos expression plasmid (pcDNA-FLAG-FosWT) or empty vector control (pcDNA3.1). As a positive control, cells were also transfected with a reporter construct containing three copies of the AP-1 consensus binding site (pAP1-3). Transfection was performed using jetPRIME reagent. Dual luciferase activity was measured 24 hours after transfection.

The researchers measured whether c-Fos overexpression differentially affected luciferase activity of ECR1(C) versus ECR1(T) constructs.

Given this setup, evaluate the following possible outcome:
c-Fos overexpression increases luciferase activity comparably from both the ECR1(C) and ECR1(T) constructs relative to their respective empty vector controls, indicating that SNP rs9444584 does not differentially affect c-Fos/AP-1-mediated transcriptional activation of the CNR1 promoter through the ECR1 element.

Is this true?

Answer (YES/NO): NO